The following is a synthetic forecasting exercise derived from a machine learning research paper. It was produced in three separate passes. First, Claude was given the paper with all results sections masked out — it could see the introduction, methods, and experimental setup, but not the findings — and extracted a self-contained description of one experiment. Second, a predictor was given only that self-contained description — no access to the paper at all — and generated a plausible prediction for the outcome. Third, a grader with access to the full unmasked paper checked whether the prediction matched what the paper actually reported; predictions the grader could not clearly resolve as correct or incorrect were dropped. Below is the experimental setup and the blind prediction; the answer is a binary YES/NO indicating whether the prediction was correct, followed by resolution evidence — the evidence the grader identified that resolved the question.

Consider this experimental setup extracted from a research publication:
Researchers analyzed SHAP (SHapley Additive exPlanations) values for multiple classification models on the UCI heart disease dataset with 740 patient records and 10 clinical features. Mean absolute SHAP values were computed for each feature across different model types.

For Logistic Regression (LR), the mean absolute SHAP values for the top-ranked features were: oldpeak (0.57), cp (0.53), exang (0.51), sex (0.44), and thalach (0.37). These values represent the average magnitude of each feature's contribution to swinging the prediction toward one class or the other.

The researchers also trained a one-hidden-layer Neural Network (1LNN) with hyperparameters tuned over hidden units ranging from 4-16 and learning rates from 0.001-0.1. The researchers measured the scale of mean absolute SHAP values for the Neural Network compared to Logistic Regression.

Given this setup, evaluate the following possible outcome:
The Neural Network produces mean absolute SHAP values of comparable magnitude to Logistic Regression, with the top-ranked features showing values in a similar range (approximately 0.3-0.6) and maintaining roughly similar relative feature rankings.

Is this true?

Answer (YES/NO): NO